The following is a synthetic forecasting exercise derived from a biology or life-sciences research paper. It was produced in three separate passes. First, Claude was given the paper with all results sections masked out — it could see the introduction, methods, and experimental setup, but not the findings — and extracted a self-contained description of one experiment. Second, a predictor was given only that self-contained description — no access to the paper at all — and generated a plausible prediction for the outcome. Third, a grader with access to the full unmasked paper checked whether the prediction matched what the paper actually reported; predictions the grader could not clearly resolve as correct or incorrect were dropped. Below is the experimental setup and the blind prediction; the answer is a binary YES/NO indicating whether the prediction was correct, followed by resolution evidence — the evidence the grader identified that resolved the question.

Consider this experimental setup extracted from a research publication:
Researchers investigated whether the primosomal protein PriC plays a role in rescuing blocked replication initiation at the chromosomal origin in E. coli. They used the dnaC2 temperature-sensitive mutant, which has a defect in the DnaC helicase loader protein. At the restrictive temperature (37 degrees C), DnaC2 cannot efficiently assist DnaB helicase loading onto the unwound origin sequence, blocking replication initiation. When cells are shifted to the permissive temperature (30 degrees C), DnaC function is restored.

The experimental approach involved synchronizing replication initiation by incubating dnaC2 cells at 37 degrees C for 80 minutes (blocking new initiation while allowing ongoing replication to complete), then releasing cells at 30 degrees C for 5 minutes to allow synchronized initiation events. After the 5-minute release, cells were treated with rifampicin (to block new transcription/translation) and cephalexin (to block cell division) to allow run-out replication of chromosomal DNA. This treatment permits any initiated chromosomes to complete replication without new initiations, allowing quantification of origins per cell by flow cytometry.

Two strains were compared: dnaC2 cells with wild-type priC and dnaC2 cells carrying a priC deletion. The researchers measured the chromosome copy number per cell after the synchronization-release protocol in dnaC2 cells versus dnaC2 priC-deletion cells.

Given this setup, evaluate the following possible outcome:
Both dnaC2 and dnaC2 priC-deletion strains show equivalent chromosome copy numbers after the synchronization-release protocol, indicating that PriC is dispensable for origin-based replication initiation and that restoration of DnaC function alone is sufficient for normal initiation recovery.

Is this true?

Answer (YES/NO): NO